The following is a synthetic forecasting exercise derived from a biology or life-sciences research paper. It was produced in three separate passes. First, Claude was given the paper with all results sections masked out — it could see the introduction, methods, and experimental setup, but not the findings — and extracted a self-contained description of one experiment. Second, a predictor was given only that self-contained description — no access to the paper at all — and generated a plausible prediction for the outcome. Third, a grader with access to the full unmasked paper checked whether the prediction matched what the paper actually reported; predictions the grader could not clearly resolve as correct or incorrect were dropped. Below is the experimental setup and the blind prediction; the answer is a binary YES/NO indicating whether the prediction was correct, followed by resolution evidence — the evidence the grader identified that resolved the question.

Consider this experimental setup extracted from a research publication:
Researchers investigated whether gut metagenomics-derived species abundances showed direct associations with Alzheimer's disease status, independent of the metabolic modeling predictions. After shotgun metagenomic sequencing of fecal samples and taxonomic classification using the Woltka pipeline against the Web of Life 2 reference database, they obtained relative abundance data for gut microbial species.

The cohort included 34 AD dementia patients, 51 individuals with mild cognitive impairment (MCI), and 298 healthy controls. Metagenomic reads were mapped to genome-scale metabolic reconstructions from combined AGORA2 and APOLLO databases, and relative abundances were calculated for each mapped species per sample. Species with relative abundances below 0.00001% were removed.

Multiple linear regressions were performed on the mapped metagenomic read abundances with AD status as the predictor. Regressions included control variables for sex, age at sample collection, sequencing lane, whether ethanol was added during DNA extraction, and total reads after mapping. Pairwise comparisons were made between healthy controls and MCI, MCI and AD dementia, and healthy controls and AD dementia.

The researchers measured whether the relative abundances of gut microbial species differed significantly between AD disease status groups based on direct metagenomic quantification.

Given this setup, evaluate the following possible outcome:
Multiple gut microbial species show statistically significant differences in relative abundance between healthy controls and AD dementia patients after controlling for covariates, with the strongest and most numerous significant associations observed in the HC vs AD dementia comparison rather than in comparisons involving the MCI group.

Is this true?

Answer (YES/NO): NO